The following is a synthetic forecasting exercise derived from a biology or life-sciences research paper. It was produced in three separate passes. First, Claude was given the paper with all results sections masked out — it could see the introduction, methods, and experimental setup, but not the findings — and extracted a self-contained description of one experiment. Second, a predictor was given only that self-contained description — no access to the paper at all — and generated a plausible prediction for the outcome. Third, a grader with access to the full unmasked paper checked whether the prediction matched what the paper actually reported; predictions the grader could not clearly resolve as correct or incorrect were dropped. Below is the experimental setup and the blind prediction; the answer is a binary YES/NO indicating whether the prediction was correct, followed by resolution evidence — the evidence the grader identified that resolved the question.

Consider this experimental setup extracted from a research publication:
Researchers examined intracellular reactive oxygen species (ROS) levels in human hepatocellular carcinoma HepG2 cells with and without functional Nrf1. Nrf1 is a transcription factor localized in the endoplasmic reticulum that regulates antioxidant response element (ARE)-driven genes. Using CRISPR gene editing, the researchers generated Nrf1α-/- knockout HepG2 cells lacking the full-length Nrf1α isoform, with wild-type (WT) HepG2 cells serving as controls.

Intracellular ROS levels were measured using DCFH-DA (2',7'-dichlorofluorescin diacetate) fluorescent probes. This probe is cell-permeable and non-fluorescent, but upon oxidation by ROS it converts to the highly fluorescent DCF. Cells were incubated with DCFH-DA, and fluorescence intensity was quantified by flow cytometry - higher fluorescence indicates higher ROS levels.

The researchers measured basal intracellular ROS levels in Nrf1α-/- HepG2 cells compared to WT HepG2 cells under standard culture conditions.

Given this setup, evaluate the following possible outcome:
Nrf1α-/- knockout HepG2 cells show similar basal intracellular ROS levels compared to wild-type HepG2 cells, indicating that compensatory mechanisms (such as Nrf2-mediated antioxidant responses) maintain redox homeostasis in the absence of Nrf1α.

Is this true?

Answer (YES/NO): NO